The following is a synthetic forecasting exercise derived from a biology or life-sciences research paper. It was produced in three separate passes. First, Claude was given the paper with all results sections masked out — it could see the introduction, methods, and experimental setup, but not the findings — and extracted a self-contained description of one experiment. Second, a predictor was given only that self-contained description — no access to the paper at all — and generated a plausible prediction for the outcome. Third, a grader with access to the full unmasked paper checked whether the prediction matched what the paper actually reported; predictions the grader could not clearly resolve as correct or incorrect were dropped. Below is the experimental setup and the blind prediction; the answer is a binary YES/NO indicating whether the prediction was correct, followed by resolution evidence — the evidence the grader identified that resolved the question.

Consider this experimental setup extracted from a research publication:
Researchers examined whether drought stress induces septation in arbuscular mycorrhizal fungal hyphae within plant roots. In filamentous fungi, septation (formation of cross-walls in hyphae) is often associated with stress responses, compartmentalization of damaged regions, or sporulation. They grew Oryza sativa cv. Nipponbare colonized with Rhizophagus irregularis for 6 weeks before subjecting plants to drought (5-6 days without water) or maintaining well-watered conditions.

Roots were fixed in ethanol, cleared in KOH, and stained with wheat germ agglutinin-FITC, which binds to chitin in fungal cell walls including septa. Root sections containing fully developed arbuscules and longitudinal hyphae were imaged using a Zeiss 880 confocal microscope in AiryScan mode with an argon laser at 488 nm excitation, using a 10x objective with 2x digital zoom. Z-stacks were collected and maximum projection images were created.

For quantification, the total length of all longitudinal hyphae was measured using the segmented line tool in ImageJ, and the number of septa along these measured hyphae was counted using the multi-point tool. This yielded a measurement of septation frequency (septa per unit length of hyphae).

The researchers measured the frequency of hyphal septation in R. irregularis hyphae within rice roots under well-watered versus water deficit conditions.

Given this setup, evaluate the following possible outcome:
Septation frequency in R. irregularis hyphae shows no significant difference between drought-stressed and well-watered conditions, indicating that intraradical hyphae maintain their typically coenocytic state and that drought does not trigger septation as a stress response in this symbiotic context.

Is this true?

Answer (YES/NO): NO